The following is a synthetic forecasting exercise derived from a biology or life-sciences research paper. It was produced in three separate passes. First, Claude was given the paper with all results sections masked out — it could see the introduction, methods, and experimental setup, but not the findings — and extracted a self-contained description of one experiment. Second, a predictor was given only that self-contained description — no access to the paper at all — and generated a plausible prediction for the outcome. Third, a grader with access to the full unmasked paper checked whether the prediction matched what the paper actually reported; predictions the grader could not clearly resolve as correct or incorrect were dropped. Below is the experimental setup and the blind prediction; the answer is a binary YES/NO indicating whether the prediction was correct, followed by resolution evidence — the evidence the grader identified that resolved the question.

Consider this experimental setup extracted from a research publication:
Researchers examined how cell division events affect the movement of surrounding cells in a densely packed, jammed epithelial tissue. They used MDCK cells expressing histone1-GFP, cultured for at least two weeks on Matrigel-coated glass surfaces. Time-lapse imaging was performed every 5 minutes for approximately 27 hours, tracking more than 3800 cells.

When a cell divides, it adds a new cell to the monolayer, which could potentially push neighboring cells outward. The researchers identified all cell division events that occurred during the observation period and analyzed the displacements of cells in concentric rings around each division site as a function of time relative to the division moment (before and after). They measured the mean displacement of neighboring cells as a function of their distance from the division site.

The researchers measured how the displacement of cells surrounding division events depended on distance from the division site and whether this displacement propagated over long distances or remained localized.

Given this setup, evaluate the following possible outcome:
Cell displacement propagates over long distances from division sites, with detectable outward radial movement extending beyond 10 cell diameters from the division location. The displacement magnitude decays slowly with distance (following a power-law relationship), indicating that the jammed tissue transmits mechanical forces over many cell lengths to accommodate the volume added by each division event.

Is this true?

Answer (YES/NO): NO